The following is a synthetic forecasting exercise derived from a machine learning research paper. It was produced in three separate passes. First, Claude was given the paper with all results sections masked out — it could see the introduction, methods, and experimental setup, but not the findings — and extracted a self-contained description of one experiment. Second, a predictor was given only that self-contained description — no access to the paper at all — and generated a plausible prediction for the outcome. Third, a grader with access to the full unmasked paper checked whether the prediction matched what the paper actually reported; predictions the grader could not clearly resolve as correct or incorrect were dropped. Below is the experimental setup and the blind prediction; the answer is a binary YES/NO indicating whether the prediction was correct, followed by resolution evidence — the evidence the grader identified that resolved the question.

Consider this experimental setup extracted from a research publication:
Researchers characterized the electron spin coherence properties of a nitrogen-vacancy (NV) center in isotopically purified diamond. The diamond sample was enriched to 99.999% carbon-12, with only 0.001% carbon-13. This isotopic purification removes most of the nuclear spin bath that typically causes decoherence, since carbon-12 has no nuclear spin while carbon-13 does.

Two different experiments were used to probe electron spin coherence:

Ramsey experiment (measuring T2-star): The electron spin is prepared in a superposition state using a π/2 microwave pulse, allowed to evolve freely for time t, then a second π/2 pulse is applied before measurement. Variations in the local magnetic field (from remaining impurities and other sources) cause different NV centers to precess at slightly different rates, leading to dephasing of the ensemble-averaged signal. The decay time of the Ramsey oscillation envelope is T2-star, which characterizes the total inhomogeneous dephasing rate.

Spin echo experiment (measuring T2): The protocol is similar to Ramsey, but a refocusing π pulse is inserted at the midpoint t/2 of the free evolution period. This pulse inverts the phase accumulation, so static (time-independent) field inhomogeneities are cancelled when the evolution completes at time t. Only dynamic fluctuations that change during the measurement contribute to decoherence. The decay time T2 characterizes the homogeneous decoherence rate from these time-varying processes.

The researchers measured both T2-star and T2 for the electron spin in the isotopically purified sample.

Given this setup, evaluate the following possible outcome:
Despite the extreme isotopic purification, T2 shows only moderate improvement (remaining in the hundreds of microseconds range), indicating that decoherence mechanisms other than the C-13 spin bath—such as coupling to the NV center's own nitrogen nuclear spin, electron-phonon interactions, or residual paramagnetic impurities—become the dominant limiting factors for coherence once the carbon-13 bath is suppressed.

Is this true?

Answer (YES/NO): NO